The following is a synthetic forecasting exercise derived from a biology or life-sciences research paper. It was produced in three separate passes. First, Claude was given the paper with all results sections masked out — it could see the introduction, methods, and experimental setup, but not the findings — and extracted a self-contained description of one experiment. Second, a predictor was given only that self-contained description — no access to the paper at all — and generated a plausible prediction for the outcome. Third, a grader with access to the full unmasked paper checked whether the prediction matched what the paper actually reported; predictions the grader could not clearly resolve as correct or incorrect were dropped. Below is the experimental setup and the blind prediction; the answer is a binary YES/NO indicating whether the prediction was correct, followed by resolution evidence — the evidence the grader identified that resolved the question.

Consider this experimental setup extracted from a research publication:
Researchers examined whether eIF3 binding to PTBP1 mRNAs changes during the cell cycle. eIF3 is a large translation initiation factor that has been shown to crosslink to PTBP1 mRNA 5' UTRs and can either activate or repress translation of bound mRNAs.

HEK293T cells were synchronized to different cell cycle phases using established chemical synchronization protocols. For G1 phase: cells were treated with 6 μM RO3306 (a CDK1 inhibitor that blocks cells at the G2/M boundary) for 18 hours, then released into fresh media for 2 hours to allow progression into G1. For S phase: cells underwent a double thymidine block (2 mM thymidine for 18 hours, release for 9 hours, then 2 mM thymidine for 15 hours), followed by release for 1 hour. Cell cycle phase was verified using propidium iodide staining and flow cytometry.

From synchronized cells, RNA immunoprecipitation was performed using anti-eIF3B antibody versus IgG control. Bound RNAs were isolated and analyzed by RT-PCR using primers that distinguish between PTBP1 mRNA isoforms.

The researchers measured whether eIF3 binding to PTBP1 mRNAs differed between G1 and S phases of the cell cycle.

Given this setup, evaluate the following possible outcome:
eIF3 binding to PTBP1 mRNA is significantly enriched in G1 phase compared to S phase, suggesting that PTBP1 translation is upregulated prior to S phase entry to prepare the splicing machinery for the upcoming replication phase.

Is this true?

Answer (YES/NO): NO